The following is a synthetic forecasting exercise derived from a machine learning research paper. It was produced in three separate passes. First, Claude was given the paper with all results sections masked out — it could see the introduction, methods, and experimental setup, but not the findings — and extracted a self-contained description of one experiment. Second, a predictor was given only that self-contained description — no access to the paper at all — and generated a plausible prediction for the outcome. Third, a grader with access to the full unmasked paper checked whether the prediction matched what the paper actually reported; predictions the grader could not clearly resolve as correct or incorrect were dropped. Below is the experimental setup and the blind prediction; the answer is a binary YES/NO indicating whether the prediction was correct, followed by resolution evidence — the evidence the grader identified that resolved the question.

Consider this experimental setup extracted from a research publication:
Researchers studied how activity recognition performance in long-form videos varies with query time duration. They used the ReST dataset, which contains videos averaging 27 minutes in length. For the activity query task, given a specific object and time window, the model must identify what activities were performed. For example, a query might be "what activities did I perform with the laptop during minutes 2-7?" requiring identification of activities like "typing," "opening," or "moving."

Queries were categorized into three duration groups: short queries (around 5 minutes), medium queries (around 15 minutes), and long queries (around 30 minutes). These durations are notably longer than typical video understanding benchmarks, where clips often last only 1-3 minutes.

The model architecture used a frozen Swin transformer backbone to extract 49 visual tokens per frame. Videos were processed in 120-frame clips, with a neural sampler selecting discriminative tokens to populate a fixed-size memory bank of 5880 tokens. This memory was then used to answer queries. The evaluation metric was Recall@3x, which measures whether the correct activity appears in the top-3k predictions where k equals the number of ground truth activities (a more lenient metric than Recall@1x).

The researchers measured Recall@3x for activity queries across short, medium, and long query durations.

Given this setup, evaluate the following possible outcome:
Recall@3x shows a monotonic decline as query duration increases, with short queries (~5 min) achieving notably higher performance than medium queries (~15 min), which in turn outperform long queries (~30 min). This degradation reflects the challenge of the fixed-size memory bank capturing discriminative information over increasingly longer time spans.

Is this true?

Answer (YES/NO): NO